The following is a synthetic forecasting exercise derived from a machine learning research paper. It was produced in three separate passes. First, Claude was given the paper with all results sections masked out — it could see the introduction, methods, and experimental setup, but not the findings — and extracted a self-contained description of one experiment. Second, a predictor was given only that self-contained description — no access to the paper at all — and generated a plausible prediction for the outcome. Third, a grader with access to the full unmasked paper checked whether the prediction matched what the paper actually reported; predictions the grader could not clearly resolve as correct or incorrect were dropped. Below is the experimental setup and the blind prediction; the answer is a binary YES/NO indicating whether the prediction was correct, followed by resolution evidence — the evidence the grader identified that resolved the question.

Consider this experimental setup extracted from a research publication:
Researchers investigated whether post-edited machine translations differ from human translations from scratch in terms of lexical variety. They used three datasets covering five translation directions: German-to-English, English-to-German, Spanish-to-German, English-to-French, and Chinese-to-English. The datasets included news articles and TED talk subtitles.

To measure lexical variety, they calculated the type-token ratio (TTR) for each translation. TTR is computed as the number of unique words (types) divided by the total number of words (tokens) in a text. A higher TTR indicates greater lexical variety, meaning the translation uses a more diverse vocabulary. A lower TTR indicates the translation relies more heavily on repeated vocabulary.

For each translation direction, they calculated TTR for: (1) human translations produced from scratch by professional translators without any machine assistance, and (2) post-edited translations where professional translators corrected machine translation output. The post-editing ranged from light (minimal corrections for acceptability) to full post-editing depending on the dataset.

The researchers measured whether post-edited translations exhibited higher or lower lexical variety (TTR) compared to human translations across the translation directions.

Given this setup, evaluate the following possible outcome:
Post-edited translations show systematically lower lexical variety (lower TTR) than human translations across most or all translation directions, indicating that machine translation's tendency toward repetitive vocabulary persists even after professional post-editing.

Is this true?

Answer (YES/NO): YES